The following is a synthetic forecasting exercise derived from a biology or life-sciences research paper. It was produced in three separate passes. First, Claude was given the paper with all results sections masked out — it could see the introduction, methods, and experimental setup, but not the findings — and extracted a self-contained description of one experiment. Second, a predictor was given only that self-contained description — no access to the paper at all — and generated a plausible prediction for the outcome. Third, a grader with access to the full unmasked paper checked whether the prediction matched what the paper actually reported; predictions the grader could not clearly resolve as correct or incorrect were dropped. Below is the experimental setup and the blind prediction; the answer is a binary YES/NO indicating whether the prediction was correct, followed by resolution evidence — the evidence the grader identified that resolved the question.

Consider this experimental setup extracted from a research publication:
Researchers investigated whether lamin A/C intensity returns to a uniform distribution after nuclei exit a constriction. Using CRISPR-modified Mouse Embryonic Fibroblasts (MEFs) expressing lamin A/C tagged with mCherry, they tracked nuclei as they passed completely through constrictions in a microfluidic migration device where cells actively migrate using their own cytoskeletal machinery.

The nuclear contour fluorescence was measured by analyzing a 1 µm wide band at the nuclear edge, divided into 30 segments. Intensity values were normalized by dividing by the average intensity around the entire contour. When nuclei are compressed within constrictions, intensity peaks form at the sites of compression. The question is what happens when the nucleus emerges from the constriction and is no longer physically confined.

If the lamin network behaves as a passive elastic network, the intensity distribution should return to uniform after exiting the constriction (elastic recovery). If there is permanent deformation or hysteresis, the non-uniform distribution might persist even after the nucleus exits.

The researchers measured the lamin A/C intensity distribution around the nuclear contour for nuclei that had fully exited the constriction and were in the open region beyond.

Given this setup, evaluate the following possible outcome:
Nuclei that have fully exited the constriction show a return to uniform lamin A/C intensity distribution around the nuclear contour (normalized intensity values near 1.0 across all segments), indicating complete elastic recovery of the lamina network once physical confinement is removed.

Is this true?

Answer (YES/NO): YES